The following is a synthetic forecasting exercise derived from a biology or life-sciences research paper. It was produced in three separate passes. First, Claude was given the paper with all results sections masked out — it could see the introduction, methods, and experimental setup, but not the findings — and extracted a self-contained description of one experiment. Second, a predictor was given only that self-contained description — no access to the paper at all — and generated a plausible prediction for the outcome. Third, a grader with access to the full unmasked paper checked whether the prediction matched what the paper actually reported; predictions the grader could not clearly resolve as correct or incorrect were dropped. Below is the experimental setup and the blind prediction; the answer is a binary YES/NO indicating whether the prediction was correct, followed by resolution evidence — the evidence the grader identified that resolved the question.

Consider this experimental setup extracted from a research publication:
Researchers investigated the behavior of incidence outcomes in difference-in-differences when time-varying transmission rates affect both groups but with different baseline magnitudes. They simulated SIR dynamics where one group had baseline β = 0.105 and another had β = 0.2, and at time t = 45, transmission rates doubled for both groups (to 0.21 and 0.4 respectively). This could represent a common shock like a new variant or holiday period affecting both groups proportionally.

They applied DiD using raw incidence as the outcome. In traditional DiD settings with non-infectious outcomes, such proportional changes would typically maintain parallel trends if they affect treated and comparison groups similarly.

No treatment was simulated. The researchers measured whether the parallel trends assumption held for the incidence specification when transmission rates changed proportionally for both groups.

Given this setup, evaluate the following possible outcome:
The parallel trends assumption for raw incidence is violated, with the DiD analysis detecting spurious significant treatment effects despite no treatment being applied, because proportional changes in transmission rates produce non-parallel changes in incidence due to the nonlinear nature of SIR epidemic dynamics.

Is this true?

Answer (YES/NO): YES